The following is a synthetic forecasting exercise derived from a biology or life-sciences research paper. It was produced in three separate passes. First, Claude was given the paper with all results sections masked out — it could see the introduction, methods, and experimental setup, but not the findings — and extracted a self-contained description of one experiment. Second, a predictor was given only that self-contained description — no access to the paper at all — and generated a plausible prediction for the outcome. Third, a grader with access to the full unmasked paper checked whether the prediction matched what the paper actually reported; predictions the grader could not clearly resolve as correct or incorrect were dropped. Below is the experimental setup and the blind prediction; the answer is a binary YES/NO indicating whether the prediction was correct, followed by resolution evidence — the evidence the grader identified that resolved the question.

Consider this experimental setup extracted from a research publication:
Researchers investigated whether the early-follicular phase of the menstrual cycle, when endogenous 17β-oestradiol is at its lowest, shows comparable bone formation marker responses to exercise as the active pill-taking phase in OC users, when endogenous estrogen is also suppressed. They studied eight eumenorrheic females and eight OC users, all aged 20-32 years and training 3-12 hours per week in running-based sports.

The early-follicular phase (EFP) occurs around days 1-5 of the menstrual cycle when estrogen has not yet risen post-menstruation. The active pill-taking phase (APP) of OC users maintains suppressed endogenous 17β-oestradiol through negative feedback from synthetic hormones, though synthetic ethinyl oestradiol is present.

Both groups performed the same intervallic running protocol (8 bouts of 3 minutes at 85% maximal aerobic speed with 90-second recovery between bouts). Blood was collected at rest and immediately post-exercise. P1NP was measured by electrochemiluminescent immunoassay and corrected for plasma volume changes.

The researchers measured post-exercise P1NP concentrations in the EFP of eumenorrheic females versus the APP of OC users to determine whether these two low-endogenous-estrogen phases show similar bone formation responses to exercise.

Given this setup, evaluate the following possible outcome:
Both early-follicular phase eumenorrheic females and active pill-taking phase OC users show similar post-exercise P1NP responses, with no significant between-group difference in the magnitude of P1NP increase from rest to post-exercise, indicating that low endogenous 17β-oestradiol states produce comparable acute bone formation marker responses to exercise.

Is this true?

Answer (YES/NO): NO